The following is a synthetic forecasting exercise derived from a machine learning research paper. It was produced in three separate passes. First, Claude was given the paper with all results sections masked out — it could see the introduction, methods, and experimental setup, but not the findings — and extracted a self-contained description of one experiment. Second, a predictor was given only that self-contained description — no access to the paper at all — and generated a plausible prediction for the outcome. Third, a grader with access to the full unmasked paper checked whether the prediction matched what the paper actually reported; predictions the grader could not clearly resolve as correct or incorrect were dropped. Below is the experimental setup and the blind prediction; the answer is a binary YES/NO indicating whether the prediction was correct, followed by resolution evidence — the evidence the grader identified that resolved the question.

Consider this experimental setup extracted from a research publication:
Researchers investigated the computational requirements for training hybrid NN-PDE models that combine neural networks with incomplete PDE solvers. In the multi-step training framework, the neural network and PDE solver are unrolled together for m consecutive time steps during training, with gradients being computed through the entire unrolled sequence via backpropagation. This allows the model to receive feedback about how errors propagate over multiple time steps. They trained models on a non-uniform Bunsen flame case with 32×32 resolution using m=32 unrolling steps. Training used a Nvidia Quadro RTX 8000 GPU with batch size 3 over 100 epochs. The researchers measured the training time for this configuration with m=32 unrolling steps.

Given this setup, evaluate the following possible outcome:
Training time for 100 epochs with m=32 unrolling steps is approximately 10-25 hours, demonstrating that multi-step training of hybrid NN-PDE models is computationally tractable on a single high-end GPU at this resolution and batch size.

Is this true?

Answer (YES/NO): NO